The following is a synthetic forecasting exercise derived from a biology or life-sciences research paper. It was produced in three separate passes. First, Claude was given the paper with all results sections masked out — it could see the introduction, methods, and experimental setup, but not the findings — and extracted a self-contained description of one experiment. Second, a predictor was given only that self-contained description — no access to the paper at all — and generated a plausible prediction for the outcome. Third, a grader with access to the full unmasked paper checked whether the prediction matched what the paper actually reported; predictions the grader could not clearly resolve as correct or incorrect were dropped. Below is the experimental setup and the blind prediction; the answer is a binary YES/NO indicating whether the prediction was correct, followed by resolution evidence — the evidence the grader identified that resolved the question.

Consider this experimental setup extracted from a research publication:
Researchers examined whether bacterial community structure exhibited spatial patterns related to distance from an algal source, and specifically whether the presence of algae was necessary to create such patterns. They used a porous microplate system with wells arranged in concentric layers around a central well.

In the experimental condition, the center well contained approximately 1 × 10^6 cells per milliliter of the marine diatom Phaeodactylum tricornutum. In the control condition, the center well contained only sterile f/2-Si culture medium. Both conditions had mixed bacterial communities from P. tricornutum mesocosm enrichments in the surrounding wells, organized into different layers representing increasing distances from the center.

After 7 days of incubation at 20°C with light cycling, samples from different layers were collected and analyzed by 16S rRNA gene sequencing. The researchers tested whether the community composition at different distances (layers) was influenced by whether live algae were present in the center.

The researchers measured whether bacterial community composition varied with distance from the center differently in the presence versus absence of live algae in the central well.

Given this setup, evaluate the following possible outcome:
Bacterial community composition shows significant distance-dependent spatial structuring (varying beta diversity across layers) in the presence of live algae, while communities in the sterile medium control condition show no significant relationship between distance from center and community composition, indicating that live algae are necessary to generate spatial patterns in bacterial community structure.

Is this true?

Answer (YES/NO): NO